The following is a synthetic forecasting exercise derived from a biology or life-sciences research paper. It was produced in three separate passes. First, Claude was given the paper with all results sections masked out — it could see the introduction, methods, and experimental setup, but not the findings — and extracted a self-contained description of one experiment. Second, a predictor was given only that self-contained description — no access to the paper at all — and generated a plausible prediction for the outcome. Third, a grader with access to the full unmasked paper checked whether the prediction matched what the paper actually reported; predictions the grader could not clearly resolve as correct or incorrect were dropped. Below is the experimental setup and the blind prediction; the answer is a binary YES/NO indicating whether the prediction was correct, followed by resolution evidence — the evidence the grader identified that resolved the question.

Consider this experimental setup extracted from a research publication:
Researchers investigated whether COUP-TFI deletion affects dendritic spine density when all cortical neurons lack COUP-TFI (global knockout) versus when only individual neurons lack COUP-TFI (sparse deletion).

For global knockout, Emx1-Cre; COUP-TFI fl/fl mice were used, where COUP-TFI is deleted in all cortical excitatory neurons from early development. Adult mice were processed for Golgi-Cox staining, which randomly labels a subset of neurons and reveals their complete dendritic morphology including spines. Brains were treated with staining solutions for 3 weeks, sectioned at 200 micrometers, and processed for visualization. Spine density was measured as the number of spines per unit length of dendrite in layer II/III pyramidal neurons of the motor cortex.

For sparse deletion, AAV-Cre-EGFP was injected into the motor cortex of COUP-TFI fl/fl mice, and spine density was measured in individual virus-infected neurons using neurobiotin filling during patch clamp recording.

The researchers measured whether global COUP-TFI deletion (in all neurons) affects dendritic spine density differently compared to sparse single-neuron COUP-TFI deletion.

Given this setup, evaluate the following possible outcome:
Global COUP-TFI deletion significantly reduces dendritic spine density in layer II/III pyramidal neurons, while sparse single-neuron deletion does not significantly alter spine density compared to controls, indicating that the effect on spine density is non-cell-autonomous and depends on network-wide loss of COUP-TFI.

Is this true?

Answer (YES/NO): NO